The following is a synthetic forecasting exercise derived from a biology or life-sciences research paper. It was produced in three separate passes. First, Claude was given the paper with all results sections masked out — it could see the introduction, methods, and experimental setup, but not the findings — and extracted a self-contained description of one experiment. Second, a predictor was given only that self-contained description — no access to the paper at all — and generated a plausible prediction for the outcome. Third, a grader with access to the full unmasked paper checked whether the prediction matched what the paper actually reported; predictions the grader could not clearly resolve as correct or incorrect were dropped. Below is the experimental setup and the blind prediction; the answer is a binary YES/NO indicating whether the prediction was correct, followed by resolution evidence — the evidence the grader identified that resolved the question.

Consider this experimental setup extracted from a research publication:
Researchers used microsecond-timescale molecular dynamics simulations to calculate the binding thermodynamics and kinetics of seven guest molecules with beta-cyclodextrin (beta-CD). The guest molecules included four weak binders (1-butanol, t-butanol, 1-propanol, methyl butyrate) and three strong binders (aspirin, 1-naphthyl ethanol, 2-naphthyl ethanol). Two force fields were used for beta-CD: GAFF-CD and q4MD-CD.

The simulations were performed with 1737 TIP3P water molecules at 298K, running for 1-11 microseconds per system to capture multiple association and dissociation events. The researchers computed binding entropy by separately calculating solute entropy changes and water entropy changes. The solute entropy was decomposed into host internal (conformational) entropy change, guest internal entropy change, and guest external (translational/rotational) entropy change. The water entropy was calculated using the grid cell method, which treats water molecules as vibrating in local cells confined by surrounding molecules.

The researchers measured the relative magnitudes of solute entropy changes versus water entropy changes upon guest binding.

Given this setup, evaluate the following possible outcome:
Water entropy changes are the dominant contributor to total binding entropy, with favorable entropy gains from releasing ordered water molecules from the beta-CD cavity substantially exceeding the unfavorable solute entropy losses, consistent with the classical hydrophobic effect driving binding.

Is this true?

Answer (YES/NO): YES